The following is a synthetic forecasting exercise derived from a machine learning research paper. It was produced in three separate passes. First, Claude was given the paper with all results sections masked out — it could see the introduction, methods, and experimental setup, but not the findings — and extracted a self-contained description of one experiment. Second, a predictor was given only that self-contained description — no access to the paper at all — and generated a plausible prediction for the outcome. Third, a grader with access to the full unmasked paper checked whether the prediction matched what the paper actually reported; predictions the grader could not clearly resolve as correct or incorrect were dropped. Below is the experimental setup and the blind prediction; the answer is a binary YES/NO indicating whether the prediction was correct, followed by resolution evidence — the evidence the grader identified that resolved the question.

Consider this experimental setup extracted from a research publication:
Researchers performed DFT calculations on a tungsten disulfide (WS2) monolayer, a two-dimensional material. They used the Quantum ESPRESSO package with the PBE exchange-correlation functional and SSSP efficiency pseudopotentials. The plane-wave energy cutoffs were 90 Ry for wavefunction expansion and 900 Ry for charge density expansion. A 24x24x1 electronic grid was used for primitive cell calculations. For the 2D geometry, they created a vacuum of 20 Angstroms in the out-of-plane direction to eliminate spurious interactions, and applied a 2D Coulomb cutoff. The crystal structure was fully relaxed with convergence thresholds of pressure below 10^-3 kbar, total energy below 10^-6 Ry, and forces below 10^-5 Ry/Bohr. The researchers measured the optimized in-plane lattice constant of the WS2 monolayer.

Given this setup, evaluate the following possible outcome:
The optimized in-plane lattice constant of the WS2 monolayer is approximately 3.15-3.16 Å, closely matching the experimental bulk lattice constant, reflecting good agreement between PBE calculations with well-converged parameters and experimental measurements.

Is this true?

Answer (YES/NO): NO